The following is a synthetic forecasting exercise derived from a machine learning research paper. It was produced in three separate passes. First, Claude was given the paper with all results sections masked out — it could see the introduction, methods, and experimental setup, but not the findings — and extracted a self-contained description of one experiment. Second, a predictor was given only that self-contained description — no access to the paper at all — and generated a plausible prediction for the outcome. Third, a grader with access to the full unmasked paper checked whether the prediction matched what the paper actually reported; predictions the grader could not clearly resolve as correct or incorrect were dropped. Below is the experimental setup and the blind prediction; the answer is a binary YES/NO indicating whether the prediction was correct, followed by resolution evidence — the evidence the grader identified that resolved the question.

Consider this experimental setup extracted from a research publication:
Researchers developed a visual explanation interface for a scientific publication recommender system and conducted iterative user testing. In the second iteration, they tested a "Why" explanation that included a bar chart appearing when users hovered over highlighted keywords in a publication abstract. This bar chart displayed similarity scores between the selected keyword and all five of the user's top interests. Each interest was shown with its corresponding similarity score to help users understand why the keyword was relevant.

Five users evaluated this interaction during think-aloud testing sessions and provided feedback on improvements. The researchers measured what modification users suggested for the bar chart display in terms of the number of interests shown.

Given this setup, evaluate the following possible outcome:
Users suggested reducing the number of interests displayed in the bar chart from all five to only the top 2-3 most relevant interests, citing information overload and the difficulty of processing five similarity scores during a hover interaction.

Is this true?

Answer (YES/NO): NO